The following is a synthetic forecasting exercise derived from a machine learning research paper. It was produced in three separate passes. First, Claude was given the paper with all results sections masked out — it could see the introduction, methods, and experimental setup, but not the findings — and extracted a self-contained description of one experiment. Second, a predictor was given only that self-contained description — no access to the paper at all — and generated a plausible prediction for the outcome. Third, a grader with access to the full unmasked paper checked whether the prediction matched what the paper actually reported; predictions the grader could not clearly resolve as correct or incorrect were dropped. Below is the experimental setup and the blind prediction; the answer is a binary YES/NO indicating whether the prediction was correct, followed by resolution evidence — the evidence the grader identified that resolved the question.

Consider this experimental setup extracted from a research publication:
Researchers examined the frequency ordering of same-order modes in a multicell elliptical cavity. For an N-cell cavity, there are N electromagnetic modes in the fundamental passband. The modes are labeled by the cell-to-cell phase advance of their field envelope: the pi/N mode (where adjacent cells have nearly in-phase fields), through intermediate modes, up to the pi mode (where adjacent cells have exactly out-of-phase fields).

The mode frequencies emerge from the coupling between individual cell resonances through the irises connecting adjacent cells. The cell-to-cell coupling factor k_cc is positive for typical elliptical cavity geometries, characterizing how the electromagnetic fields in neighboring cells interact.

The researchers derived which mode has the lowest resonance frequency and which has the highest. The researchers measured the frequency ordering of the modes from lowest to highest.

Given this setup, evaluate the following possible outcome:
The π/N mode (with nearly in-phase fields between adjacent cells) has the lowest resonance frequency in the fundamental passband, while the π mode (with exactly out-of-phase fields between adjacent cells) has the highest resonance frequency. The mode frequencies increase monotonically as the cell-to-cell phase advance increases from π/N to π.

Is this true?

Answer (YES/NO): YES